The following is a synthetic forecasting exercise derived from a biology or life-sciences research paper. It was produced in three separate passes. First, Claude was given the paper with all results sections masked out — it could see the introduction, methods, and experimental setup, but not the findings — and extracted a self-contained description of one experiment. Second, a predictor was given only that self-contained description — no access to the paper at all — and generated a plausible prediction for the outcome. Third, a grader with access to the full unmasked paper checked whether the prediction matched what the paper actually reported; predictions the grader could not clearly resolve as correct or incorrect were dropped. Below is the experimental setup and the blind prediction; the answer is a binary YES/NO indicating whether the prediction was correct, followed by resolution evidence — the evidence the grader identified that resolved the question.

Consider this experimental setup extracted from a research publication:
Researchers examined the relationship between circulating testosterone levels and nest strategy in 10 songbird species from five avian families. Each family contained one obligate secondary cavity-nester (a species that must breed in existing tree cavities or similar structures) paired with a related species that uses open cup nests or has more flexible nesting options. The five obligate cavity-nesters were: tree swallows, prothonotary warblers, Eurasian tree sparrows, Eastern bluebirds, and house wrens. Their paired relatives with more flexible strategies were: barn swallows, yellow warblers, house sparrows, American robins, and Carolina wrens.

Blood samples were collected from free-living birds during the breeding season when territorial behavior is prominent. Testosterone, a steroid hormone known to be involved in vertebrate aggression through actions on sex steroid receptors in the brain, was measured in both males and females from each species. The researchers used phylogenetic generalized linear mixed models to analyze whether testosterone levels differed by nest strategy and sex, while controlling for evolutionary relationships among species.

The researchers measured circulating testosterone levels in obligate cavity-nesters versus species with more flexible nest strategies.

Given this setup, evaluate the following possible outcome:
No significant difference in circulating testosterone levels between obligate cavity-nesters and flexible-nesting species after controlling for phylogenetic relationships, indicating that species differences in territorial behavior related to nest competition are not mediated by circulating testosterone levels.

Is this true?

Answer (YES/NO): YES